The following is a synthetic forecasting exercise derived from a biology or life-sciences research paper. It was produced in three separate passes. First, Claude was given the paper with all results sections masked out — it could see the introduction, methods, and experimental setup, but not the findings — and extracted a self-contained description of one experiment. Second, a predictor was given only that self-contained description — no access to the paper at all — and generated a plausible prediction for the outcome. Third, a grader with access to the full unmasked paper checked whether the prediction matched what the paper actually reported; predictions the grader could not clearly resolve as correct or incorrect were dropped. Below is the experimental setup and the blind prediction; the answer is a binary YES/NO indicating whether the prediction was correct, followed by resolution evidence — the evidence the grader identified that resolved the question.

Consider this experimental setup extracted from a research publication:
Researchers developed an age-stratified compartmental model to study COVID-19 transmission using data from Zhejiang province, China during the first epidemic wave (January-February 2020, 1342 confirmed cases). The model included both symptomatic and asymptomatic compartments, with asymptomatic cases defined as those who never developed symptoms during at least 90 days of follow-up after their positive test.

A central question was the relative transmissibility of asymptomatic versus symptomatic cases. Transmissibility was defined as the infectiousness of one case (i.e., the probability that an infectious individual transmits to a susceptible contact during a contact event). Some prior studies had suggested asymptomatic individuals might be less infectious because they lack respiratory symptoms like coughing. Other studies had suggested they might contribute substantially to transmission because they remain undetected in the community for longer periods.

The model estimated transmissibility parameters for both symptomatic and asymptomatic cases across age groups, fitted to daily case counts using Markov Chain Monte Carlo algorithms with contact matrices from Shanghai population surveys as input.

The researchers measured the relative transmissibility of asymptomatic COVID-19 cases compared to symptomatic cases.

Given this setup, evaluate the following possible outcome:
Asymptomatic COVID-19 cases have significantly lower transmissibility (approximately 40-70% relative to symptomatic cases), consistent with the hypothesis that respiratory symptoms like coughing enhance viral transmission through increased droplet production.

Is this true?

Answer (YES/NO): NO